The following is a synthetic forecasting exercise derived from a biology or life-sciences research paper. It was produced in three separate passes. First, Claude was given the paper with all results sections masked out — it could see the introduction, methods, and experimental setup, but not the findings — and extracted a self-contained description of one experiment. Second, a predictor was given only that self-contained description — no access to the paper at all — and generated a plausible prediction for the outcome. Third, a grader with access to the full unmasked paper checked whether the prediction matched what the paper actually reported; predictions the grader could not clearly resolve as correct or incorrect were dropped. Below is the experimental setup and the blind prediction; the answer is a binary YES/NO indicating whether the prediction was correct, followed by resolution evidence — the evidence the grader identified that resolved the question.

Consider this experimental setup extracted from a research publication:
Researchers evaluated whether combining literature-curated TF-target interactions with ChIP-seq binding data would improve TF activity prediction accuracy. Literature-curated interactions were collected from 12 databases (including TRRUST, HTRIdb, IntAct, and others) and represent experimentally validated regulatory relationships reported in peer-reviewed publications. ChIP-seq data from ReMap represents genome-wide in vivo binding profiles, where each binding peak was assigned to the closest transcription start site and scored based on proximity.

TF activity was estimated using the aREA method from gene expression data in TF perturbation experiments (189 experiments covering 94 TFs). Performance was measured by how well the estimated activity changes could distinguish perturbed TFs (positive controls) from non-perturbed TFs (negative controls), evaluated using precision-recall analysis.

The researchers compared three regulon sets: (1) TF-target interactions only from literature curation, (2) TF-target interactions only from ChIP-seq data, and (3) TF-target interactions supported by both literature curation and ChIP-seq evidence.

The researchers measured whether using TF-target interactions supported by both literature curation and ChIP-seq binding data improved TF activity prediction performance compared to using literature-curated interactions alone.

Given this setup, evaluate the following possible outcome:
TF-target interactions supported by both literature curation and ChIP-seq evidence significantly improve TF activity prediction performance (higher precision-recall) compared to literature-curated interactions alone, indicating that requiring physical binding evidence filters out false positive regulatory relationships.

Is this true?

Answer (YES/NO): NO